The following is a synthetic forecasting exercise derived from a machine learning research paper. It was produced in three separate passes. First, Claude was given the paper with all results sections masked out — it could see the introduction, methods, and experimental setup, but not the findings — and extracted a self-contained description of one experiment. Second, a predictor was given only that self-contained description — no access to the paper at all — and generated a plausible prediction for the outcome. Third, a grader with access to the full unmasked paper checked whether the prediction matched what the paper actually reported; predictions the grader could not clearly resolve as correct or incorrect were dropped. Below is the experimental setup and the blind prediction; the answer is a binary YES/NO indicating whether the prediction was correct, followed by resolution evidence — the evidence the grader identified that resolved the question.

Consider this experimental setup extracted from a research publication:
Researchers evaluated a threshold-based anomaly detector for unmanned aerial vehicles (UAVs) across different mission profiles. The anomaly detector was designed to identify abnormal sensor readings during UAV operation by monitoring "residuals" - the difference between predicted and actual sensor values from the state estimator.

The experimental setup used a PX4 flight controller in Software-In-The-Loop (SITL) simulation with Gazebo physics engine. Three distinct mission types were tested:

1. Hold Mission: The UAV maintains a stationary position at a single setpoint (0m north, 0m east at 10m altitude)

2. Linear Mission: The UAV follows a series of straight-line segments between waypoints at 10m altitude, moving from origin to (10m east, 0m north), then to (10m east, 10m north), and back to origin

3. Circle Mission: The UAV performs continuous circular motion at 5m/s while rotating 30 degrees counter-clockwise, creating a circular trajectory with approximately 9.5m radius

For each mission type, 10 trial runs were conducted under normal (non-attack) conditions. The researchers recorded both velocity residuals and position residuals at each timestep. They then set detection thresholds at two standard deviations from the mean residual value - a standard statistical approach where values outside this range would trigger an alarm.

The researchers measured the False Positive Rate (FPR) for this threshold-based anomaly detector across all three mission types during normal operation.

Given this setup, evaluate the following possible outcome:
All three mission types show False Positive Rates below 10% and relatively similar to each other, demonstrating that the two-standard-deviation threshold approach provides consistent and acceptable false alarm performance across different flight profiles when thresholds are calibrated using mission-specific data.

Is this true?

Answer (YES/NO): NO